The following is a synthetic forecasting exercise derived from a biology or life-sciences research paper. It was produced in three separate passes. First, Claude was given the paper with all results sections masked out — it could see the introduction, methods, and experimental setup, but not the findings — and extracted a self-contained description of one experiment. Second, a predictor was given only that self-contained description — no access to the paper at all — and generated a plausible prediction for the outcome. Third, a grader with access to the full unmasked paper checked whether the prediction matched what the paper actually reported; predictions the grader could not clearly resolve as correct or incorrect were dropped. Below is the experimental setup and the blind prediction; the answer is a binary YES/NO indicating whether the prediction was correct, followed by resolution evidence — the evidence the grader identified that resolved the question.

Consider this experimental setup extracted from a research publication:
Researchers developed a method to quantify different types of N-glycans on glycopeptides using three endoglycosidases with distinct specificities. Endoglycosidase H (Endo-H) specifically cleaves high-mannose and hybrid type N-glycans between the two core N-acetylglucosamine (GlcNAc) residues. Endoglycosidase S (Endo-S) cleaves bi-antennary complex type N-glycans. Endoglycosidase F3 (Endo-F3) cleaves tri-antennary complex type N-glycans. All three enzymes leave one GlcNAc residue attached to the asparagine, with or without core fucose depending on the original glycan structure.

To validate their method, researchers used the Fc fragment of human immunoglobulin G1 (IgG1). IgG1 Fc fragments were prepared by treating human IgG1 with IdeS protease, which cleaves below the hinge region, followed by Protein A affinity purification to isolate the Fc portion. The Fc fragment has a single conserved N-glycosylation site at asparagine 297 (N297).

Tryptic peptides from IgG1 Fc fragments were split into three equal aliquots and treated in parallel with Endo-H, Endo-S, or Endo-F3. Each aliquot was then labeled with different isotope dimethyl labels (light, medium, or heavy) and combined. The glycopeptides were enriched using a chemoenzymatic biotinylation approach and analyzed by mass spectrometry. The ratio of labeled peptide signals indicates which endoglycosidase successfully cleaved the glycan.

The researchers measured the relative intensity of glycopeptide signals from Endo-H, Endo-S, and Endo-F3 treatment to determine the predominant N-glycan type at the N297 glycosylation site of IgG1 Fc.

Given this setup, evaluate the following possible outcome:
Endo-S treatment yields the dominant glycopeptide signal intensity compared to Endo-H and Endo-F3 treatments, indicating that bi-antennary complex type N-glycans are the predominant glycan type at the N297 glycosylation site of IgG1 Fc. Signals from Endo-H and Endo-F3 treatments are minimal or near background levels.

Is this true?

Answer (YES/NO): YES